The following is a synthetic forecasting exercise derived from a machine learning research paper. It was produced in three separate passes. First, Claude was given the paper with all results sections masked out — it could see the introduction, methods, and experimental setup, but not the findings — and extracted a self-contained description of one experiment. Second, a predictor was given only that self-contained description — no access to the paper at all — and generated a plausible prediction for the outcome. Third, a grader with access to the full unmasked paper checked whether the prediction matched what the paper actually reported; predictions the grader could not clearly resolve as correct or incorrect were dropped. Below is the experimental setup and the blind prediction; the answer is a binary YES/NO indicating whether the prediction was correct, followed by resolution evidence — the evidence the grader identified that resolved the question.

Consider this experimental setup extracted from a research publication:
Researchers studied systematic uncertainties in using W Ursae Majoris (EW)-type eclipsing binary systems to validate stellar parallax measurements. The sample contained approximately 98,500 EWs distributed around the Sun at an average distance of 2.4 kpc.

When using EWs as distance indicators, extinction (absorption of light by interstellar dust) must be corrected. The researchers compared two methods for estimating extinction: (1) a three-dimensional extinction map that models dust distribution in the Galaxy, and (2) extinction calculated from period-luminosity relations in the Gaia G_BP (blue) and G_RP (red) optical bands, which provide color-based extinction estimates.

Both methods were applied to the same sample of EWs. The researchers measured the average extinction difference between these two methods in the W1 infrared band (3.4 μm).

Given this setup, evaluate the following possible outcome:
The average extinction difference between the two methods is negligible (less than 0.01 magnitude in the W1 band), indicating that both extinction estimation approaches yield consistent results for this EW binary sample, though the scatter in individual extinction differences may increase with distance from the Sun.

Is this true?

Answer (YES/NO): YES